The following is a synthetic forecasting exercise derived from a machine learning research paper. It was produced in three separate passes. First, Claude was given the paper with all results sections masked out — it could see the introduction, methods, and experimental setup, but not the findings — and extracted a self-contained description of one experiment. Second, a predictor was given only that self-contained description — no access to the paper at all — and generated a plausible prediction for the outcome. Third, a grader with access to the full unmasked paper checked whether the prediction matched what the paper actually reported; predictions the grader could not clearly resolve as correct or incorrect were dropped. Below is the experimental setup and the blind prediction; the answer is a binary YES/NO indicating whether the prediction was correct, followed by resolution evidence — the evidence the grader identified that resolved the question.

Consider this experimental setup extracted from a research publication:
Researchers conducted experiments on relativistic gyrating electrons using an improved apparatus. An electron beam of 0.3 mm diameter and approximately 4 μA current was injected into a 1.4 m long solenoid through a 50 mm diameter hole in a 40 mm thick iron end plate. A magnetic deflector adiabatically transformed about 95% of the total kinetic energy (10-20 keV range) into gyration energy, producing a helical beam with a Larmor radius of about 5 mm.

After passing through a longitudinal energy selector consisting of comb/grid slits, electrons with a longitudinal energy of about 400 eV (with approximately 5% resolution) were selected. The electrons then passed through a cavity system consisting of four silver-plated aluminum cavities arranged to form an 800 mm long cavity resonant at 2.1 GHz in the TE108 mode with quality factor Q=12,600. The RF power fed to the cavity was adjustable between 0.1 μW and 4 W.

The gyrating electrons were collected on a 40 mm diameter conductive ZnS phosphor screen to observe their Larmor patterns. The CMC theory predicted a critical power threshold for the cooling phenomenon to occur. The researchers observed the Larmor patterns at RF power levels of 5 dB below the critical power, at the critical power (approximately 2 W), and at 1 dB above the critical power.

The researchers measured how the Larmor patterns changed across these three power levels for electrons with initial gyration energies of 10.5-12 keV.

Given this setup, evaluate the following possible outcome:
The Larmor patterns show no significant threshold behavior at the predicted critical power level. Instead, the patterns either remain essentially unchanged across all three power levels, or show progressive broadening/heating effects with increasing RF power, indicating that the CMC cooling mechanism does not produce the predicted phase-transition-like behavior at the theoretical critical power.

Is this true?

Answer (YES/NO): NO